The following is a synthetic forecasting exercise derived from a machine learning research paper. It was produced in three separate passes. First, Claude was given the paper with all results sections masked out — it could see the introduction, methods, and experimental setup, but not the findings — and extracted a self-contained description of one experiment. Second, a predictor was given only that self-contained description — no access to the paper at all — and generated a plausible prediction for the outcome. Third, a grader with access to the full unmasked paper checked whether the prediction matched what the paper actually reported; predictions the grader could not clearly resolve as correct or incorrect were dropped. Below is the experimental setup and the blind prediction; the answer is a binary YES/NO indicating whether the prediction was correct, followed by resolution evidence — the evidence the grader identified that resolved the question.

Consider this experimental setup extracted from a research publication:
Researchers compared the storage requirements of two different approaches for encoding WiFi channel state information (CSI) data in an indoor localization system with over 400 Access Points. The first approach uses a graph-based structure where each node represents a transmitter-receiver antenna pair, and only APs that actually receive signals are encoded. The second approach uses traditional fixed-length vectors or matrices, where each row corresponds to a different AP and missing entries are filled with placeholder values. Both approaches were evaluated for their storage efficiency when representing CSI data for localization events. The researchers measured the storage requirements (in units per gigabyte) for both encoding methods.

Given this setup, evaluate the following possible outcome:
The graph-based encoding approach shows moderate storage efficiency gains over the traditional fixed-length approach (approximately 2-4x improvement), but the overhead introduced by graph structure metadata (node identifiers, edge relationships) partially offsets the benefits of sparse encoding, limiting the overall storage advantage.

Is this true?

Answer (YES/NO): NO